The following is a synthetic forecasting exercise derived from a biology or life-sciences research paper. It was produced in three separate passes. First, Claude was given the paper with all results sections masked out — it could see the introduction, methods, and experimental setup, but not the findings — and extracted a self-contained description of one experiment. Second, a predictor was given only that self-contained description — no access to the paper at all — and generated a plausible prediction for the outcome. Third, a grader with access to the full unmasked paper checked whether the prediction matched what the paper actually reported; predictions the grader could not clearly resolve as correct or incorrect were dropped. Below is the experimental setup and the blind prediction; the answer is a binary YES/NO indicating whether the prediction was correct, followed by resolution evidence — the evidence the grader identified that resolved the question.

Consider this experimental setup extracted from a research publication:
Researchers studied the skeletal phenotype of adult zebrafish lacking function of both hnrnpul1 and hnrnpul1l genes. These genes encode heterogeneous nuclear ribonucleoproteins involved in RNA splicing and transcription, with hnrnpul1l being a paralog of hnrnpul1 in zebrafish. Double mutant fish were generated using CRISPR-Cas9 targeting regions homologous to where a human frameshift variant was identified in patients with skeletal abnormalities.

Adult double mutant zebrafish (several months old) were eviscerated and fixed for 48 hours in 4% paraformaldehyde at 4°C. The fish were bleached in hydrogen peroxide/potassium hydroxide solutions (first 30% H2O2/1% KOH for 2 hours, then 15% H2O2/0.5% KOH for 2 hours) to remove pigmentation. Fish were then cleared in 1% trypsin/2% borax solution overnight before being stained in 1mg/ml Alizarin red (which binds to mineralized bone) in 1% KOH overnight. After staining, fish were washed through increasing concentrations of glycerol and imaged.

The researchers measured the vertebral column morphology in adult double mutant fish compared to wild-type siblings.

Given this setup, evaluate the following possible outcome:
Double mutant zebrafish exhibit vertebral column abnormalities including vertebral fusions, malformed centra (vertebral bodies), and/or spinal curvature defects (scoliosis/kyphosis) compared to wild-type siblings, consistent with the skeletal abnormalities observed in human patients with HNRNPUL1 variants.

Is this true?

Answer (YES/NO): YES